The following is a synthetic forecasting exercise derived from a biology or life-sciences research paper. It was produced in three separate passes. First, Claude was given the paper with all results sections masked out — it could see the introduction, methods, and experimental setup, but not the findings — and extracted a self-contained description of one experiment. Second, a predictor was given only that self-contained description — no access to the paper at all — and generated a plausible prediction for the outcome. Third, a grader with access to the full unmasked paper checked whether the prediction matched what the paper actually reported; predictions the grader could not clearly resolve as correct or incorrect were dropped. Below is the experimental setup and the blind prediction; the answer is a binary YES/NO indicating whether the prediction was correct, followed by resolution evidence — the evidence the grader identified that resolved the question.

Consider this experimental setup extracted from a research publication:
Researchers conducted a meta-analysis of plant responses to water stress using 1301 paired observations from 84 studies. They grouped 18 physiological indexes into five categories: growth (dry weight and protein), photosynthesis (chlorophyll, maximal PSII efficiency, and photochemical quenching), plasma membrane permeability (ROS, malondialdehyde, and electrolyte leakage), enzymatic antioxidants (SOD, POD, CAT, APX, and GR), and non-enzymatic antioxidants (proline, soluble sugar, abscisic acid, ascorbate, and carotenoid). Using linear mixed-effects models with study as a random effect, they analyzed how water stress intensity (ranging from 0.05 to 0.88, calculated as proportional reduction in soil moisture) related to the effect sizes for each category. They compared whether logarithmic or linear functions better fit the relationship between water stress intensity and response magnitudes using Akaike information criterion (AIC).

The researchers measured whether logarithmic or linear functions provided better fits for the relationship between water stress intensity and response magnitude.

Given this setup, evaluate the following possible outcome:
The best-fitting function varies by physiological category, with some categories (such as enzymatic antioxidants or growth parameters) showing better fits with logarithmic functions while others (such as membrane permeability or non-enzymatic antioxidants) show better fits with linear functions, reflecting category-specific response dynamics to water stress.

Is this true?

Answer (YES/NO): NO